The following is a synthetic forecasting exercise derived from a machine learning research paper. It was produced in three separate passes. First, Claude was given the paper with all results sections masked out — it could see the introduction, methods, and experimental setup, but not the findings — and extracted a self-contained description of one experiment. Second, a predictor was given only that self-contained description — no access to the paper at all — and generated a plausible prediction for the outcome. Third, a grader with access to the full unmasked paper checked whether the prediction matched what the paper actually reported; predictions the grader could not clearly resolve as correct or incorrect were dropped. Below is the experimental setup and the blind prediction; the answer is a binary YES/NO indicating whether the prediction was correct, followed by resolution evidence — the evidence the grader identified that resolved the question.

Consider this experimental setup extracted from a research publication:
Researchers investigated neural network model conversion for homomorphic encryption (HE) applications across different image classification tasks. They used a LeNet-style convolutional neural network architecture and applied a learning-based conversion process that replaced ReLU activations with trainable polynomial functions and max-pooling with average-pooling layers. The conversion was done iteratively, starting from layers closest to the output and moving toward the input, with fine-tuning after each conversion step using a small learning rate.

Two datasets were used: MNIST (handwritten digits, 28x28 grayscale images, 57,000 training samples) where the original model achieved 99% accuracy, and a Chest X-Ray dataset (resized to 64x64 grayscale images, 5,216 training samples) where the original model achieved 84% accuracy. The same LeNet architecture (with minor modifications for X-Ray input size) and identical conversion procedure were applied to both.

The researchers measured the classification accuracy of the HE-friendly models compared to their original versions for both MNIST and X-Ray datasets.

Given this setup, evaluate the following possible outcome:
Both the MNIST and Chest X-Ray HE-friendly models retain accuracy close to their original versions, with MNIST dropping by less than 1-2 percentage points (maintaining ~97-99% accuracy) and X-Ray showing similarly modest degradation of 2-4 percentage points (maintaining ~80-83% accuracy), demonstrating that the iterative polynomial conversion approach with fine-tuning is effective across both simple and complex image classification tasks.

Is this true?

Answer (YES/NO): NO